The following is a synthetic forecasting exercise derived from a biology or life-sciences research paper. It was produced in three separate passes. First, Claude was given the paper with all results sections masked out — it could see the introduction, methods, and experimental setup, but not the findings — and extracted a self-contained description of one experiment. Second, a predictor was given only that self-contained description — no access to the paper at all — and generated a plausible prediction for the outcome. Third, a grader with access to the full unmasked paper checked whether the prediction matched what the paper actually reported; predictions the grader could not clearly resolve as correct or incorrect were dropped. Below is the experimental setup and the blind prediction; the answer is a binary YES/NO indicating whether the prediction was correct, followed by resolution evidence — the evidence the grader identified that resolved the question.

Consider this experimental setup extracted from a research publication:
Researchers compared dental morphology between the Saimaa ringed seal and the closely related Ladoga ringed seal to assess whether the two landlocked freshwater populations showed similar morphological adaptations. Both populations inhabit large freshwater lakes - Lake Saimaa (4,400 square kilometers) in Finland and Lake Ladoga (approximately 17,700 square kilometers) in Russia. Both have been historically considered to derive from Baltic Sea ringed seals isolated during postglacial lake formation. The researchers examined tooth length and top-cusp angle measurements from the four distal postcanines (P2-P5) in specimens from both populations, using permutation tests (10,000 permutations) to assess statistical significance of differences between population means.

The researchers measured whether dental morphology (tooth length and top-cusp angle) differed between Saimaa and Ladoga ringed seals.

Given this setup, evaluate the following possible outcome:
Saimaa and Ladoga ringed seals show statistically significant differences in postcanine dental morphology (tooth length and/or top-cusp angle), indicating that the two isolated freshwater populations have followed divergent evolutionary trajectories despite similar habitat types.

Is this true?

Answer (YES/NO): YES